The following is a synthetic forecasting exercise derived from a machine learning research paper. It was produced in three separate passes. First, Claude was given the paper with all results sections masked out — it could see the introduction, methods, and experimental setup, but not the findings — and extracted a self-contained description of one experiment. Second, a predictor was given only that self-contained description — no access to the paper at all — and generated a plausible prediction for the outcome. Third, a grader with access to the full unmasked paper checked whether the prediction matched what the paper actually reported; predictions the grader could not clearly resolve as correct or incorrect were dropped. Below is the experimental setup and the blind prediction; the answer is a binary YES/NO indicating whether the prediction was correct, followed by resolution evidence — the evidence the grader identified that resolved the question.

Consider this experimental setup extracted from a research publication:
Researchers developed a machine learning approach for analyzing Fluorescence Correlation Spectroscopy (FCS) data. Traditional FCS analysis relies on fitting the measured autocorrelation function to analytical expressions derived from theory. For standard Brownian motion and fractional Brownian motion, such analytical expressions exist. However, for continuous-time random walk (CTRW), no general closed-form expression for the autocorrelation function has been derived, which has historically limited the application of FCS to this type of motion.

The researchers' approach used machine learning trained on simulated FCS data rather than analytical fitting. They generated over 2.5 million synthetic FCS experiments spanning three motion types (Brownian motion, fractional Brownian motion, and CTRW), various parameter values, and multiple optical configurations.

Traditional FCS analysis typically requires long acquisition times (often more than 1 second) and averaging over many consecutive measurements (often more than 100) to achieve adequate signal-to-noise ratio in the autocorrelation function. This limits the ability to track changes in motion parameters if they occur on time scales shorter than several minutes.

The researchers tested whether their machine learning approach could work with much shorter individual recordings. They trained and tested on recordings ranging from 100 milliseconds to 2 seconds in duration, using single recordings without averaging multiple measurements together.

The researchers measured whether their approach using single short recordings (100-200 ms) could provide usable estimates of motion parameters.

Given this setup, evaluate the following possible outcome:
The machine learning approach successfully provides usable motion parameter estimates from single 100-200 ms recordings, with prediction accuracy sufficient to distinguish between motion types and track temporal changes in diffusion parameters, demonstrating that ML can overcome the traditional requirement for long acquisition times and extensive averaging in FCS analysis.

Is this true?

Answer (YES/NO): YES